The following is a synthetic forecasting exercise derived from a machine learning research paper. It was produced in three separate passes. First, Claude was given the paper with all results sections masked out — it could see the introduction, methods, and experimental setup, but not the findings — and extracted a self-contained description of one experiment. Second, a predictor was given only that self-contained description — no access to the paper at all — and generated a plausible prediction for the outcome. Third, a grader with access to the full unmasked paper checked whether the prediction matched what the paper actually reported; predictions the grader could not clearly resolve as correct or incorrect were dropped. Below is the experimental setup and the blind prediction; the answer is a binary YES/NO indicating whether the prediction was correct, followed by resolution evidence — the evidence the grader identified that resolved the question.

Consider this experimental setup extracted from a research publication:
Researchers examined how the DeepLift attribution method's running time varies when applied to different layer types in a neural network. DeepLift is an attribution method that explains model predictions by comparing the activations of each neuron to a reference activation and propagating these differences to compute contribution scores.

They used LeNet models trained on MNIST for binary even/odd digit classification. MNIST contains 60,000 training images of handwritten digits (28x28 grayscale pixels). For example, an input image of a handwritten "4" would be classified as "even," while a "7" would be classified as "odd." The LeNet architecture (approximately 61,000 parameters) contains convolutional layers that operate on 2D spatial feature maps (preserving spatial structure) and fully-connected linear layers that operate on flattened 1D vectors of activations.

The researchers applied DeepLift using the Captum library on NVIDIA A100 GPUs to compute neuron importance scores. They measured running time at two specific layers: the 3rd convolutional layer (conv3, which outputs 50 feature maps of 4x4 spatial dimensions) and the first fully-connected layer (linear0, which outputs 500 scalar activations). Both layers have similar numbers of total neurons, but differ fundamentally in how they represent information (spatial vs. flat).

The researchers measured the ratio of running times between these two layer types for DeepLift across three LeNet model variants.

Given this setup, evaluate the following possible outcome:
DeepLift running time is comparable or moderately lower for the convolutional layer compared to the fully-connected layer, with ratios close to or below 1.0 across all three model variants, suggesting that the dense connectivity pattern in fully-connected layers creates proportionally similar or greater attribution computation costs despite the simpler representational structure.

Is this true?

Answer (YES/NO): NO